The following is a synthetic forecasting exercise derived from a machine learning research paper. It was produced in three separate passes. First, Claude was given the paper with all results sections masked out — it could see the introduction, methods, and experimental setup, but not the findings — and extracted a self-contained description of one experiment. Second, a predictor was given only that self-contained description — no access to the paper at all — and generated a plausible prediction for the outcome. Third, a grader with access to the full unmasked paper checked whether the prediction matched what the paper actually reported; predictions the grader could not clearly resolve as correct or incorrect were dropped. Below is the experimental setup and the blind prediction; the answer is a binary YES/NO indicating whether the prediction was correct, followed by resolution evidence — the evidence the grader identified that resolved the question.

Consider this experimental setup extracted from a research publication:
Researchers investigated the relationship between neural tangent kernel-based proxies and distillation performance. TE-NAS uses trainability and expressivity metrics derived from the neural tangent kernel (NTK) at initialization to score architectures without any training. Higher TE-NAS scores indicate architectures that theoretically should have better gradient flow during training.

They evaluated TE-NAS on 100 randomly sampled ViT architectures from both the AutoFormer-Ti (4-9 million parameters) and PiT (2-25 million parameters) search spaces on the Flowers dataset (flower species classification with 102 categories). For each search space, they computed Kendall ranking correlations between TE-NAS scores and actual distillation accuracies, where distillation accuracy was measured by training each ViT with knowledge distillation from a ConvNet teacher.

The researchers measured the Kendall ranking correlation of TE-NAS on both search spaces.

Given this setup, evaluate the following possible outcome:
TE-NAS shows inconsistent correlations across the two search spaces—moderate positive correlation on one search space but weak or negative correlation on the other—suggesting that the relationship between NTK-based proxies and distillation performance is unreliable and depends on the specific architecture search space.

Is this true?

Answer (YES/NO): NO